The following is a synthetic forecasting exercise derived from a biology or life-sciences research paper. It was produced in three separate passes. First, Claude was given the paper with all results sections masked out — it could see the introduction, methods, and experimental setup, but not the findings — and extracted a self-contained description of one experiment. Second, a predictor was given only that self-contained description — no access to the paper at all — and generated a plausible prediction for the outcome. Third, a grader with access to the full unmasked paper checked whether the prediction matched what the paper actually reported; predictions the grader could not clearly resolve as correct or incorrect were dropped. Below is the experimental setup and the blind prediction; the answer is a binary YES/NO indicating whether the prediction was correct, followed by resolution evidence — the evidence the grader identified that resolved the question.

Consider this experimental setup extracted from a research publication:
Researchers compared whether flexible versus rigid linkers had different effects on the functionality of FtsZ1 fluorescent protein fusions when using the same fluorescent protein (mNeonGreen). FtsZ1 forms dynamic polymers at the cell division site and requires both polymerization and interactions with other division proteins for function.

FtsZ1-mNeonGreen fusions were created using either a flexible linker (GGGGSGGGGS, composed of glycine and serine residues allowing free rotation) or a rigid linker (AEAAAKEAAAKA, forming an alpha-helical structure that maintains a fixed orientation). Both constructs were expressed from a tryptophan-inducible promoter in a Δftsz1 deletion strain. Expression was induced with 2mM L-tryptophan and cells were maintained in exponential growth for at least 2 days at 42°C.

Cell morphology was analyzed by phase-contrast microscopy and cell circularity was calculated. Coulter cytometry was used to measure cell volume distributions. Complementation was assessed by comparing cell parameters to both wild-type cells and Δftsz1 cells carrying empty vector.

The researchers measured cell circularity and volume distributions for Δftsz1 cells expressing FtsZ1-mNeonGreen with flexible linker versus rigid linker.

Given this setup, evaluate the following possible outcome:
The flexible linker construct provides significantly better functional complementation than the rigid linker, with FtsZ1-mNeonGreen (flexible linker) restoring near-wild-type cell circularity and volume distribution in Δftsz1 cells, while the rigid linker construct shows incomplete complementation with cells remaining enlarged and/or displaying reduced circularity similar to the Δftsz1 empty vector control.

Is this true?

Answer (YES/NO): NO